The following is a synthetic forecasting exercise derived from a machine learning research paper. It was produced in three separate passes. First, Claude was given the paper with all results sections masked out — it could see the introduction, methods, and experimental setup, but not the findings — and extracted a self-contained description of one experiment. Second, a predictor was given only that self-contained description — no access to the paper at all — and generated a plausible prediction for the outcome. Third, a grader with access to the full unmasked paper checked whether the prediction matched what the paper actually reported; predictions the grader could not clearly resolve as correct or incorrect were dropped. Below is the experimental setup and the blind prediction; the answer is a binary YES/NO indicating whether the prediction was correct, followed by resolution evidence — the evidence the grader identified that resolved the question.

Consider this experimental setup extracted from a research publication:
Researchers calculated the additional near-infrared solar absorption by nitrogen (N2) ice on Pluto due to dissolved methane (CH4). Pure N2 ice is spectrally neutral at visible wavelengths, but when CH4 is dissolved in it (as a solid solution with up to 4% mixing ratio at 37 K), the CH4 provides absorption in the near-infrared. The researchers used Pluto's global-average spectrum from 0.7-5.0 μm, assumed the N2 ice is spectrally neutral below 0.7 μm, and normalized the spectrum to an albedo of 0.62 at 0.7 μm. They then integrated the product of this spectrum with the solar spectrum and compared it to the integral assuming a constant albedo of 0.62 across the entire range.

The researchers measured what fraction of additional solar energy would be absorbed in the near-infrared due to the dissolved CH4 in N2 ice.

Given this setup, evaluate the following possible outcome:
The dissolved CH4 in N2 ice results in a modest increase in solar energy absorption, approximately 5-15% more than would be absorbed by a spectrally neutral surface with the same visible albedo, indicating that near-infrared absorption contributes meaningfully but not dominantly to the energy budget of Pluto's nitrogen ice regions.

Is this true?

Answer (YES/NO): YES